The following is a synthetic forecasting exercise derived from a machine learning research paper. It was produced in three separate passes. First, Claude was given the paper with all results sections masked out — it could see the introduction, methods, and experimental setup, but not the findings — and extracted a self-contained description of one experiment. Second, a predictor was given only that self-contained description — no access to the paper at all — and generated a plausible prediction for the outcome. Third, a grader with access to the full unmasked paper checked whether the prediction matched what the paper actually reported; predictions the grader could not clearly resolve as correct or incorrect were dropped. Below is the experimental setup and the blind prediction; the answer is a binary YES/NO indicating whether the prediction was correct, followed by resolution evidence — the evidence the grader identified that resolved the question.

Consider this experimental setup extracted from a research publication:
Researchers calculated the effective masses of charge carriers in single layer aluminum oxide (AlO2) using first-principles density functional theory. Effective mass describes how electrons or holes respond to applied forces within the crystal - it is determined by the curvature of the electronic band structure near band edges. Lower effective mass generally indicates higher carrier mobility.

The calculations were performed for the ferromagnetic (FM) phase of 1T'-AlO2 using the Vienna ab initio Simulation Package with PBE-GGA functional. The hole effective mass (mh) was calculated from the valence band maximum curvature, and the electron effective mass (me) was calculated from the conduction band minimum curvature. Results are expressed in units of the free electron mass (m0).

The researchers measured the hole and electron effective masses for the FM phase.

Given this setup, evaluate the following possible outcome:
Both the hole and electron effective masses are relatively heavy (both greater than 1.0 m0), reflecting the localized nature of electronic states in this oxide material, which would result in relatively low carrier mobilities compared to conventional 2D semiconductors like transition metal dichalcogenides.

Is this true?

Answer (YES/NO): YES